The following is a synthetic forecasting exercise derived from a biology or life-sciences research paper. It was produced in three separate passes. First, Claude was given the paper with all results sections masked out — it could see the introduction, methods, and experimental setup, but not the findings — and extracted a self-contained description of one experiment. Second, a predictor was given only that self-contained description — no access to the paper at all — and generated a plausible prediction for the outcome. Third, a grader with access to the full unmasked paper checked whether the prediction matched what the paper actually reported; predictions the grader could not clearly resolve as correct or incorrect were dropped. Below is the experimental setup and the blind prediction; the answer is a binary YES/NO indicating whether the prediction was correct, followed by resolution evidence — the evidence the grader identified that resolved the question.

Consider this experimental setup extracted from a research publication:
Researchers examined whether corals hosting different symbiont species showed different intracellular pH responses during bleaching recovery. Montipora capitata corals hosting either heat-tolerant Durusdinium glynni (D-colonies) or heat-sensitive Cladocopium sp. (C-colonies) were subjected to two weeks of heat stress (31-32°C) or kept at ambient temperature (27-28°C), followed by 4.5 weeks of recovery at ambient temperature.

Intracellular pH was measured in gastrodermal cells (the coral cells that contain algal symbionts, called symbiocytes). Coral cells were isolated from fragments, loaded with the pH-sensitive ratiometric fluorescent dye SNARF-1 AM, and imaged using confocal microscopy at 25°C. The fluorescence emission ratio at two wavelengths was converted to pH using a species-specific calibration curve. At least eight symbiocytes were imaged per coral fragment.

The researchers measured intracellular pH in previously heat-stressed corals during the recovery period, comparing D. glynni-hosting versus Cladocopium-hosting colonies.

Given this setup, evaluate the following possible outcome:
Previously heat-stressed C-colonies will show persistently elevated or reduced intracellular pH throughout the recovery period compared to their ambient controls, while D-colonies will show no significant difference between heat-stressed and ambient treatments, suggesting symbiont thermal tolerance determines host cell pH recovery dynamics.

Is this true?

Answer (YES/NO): NO